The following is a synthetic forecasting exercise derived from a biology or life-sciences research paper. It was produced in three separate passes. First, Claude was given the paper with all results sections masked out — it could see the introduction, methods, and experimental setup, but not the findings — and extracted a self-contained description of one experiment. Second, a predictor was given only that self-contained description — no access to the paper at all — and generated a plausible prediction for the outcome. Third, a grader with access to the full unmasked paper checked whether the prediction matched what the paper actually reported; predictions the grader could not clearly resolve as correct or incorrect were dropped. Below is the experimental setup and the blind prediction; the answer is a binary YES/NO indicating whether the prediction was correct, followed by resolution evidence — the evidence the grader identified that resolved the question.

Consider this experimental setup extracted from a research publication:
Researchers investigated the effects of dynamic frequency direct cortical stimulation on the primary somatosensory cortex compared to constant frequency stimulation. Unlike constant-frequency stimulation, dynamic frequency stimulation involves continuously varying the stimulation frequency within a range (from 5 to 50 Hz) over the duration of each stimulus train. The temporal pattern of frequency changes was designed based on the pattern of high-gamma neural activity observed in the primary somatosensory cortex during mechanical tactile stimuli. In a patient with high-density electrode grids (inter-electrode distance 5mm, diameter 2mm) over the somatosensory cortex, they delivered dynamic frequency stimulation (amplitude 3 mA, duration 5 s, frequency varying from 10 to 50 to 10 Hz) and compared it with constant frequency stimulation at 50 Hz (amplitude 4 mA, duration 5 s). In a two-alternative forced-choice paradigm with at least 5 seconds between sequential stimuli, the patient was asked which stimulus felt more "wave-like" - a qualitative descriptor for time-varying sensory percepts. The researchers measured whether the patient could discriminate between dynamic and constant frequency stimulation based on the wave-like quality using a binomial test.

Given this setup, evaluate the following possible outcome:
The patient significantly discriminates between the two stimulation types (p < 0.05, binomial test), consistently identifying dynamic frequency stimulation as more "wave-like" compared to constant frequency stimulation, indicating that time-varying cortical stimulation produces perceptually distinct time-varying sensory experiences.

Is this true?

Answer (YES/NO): NO